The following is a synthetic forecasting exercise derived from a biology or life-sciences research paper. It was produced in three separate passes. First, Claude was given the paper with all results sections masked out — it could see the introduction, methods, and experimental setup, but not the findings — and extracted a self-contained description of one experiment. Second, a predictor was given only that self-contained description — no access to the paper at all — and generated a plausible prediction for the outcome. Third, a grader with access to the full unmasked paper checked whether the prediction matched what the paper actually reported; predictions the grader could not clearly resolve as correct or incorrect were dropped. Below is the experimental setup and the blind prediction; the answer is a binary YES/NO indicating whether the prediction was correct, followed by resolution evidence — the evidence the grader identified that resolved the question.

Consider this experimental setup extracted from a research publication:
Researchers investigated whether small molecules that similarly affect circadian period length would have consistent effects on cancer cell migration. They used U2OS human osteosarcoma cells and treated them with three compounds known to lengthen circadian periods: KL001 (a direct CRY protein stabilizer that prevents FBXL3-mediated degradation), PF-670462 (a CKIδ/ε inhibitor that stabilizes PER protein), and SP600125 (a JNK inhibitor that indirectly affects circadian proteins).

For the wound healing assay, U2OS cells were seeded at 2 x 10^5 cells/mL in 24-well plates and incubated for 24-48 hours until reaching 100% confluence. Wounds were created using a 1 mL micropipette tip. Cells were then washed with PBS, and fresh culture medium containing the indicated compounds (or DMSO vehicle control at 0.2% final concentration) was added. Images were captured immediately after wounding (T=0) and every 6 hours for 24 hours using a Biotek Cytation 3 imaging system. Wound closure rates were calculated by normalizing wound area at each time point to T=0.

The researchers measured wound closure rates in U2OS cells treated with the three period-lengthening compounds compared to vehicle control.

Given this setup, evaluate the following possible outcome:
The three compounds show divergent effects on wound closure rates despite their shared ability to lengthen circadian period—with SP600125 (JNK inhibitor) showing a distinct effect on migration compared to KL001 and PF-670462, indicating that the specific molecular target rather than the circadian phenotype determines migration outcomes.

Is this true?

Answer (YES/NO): NO